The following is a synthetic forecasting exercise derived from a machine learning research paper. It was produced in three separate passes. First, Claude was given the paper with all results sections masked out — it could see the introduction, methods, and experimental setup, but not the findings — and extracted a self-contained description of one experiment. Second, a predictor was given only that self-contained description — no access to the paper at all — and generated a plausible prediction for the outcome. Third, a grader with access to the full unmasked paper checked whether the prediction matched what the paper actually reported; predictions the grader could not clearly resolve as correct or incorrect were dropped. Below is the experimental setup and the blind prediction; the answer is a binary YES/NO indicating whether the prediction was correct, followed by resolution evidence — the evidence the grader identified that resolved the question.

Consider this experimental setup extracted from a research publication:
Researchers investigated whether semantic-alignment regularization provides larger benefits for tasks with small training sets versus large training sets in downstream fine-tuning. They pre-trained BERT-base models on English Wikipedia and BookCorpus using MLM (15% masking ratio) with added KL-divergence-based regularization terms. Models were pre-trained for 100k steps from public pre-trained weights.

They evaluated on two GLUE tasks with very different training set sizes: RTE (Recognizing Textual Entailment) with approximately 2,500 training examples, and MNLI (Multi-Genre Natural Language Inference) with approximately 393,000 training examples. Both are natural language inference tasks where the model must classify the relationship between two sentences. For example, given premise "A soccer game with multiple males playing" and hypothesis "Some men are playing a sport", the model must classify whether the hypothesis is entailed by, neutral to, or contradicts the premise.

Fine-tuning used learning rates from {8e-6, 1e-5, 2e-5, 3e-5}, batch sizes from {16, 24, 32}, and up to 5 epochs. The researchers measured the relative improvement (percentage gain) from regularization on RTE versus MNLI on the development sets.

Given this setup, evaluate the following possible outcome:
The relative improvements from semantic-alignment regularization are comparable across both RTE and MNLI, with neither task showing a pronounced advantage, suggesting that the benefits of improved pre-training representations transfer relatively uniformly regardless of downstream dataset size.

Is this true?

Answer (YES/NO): NO